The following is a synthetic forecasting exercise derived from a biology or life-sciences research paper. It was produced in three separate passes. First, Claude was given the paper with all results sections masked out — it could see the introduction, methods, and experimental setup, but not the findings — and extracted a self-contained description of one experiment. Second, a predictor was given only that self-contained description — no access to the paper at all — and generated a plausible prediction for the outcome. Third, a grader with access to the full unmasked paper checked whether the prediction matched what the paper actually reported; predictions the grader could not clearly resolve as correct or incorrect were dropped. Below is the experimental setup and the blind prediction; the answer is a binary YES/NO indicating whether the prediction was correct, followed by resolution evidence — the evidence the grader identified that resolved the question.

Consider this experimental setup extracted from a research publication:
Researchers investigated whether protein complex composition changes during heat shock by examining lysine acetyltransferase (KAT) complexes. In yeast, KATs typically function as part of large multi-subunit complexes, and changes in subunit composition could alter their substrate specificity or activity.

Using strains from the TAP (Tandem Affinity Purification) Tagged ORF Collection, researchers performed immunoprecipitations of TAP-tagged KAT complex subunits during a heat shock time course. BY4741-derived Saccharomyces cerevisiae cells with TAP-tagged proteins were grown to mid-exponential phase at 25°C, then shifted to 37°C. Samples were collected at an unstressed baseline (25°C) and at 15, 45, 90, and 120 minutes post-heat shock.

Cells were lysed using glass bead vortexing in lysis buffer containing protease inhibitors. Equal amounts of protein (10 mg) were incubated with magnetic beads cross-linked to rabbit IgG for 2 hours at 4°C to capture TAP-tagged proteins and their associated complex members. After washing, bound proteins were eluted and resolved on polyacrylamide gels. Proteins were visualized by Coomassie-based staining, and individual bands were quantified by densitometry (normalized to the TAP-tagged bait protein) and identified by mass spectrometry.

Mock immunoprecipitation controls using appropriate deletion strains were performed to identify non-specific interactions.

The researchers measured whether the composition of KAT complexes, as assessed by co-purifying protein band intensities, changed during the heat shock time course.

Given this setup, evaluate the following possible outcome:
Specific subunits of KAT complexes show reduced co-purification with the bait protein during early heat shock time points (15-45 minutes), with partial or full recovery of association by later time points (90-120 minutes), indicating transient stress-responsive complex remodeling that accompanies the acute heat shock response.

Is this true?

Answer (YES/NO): NO